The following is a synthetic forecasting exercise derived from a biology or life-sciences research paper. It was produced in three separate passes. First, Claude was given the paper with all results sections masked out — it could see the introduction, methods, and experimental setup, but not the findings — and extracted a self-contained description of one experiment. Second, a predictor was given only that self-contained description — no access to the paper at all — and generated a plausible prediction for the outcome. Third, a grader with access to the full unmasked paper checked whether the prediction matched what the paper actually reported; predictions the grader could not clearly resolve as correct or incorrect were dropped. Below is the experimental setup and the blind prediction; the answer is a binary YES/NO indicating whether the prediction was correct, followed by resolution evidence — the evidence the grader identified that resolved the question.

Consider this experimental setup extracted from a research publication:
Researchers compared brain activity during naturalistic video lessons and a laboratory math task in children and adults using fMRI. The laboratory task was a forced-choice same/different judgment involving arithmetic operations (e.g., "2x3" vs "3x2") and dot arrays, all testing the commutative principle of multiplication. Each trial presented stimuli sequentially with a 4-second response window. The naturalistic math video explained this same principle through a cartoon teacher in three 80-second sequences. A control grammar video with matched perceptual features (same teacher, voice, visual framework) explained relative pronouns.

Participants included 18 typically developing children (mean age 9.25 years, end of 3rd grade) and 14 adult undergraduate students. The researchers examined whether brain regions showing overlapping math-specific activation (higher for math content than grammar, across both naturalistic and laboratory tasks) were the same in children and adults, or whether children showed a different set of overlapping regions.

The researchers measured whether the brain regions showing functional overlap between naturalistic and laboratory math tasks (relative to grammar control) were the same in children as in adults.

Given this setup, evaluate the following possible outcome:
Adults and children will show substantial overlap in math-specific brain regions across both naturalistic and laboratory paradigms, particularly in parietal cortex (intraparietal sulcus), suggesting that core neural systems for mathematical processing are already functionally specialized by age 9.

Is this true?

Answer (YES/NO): YES